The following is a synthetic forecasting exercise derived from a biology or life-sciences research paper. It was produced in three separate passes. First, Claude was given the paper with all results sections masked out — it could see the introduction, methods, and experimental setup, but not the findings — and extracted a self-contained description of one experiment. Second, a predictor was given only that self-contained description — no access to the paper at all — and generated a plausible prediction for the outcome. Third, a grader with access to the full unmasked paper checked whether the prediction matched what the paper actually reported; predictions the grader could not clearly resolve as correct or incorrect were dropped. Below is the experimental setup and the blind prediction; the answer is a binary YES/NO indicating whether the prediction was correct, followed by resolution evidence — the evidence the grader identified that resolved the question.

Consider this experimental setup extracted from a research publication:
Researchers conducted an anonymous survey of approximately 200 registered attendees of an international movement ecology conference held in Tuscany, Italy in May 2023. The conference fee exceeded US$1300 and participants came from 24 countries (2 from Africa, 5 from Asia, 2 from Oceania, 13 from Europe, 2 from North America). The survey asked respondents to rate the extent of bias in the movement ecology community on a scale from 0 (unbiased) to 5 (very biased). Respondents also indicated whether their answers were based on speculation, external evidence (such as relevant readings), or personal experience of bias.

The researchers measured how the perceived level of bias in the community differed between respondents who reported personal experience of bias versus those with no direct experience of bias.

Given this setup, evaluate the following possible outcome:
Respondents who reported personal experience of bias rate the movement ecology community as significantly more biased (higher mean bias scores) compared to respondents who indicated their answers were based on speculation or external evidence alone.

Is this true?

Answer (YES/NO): YES